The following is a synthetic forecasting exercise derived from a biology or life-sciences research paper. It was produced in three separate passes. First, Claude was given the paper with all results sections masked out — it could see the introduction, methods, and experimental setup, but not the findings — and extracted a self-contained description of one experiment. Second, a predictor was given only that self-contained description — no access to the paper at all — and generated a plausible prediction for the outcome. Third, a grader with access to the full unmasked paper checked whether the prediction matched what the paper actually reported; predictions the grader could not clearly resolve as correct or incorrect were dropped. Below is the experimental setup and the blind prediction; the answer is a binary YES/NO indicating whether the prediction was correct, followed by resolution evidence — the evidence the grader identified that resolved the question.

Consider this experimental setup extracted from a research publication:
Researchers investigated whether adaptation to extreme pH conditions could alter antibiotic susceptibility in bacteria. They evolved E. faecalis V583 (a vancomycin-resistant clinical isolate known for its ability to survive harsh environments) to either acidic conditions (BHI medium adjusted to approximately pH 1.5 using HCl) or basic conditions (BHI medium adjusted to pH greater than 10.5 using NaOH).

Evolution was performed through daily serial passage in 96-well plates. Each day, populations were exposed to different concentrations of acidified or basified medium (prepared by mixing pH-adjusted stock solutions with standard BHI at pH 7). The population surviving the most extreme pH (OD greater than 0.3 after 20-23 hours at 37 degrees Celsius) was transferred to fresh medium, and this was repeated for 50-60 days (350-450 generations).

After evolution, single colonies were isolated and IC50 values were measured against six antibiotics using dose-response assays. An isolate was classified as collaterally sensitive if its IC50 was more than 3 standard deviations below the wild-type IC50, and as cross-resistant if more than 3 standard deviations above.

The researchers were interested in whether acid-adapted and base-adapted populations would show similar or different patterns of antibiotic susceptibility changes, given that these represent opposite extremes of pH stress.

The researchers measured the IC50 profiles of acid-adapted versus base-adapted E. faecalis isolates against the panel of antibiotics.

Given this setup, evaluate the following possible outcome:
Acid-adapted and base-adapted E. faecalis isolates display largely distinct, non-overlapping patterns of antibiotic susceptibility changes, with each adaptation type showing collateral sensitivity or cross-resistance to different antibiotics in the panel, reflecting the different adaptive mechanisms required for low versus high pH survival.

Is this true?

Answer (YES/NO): NO